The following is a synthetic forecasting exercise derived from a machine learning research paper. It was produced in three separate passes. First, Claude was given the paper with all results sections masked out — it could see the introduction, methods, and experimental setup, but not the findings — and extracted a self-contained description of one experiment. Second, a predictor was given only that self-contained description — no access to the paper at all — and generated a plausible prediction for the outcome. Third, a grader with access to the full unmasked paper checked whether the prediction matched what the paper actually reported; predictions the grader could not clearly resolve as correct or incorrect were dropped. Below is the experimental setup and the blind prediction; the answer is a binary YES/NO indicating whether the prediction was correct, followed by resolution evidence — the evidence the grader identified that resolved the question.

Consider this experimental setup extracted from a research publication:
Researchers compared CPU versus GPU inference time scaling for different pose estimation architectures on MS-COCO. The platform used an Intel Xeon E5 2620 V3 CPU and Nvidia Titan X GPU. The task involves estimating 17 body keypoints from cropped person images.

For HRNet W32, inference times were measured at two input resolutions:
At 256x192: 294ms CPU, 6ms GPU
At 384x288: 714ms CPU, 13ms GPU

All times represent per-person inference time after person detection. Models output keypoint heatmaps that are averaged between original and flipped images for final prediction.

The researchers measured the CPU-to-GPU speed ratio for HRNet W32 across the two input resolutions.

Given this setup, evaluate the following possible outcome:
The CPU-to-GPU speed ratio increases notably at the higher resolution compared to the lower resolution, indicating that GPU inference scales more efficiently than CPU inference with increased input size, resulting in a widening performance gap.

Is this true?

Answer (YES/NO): YES